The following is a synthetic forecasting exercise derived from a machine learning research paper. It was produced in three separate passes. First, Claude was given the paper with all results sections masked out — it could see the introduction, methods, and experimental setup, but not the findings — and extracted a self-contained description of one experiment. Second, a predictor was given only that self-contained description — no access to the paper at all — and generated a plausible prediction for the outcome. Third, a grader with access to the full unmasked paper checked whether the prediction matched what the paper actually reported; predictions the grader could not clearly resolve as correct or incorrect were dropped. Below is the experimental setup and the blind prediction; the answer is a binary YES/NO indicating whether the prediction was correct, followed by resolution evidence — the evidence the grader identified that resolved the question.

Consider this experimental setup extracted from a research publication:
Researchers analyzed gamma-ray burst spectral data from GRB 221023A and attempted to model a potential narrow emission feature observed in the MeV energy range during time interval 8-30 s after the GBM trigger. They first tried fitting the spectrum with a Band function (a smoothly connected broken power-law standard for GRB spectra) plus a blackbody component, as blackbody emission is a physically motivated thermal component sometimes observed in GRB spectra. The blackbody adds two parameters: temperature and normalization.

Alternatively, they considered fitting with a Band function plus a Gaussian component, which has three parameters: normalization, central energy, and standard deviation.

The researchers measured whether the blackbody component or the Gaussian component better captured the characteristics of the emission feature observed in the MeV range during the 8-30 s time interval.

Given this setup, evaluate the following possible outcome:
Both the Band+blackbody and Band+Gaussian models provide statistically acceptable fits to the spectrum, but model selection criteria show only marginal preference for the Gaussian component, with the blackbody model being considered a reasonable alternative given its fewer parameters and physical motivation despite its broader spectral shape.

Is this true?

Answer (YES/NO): NO